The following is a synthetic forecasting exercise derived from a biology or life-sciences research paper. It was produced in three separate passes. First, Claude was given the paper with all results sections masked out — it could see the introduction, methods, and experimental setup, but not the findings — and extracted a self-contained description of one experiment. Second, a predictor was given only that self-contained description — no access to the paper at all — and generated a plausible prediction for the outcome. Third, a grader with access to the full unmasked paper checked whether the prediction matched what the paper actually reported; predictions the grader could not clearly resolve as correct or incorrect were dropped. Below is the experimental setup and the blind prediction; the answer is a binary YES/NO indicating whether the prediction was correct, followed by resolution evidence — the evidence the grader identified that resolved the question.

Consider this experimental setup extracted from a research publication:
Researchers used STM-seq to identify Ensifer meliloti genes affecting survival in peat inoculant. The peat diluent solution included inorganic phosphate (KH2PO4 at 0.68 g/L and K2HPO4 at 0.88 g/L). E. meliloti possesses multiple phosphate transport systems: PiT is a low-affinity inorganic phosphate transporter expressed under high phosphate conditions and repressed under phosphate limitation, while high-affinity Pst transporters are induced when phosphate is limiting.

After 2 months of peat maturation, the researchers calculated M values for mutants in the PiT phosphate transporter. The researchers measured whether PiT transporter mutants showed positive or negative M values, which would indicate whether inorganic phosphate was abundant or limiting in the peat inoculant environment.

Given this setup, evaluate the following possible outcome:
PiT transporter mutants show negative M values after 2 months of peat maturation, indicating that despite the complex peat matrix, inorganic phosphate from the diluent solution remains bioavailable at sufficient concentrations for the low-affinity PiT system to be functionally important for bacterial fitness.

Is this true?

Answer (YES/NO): YES